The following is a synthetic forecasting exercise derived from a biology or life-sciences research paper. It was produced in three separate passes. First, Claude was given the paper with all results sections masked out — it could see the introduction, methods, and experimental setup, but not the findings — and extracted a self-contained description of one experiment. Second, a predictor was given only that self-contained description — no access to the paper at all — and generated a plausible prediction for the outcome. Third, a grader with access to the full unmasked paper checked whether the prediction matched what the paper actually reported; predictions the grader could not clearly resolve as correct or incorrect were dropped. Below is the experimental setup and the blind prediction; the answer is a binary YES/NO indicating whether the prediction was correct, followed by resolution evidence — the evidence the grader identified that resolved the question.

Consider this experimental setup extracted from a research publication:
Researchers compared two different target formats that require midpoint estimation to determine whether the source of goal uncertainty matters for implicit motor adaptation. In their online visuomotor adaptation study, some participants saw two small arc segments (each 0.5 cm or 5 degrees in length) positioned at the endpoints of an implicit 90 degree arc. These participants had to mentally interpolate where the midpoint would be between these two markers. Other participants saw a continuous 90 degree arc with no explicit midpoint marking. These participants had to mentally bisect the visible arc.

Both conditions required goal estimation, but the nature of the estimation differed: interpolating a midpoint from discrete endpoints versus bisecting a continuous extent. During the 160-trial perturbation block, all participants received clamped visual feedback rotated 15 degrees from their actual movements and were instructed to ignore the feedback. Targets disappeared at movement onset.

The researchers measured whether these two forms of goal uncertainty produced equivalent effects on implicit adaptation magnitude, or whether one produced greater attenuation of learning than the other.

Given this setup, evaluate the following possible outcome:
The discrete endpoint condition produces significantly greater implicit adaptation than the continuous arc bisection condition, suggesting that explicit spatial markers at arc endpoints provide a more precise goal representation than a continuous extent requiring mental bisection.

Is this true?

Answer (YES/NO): NO